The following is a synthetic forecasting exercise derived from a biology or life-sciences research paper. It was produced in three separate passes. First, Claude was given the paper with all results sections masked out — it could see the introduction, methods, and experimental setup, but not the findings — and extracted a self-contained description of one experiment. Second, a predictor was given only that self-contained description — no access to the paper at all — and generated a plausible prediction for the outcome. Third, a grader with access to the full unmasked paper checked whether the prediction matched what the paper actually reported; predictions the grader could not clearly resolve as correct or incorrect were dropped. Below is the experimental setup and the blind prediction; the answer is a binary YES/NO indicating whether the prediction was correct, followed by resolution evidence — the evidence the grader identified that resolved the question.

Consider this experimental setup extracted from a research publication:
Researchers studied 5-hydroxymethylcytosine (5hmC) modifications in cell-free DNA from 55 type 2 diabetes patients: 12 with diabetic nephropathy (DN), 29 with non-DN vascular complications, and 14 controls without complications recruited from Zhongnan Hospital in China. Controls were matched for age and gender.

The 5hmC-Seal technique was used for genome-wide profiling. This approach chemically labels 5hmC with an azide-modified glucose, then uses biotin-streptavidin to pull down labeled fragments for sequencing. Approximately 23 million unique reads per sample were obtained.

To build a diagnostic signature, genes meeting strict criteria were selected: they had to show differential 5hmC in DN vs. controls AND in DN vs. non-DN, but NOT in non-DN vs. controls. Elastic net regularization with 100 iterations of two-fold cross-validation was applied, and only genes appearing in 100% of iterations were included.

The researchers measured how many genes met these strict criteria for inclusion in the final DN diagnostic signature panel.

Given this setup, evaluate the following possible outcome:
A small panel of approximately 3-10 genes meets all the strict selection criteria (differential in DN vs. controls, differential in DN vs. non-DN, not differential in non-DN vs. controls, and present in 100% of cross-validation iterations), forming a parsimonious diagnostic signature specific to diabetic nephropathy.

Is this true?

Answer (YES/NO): YES